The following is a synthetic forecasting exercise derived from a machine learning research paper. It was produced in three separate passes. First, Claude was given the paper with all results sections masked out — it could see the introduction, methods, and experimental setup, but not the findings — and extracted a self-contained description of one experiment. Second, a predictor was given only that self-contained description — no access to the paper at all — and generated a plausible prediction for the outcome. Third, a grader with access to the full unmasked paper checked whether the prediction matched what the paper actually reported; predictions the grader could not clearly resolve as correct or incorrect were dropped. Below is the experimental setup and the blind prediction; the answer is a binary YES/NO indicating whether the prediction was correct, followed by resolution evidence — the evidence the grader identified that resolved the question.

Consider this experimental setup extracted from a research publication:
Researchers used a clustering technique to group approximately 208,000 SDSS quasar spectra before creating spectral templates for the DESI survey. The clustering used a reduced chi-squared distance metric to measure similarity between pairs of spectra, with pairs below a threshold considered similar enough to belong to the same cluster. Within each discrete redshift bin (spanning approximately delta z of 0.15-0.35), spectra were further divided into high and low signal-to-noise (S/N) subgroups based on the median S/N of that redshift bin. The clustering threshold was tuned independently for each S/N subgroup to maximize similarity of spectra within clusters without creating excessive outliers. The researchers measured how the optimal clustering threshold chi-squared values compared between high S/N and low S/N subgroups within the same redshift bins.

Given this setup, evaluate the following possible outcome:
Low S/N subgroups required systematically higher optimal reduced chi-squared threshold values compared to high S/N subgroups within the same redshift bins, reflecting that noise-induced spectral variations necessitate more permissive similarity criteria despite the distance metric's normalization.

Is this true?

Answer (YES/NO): NO